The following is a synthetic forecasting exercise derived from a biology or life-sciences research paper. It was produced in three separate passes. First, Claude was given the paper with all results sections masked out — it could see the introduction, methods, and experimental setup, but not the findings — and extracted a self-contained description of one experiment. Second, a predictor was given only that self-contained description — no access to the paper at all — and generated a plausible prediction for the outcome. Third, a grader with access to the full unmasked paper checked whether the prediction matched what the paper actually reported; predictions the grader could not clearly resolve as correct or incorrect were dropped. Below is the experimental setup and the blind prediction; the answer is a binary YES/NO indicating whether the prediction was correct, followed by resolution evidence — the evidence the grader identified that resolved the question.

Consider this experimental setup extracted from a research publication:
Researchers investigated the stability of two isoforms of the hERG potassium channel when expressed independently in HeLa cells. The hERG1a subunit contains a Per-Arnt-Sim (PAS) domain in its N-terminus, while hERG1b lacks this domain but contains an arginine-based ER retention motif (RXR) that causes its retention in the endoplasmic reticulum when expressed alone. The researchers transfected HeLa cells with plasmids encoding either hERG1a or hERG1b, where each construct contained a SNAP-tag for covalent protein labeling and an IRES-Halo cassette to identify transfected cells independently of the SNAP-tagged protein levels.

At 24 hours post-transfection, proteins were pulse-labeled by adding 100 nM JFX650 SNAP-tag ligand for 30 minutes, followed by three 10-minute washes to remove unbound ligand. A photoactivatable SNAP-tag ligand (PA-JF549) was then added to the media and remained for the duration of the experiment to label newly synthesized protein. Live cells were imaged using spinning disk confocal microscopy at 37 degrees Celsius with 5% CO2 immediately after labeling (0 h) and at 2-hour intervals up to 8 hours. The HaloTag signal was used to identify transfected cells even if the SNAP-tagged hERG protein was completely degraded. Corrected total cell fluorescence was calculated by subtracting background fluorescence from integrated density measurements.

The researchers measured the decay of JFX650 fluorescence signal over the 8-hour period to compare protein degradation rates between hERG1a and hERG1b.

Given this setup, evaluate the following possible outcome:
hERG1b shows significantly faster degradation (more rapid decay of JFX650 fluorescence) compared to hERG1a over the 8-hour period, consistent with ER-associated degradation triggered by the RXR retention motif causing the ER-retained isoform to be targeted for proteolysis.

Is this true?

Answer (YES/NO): NO